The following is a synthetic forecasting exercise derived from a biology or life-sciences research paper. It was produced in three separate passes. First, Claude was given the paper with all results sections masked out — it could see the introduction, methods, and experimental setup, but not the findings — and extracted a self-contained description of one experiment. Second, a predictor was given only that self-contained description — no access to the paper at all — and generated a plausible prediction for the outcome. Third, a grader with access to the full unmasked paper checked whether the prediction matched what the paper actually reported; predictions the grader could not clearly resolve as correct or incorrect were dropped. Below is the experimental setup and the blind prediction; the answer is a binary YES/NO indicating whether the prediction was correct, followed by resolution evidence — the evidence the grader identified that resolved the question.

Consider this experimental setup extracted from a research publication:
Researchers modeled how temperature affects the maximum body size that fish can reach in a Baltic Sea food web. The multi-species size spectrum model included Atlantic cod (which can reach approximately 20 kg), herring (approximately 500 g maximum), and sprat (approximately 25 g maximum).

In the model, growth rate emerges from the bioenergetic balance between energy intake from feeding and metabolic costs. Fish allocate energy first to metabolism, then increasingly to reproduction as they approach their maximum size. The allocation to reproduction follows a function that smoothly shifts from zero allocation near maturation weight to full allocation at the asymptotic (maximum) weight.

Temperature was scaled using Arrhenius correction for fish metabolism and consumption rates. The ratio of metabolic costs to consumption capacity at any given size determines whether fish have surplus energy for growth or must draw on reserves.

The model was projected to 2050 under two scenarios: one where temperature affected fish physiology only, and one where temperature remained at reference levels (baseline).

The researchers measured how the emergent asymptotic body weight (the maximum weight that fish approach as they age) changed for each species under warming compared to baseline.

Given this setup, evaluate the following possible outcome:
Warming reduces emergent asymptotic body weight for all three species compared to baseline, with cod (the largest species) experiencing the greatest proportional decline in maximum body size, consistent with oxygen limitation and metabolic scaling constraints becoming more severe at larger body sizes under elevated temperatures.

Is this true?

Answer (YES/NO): NO